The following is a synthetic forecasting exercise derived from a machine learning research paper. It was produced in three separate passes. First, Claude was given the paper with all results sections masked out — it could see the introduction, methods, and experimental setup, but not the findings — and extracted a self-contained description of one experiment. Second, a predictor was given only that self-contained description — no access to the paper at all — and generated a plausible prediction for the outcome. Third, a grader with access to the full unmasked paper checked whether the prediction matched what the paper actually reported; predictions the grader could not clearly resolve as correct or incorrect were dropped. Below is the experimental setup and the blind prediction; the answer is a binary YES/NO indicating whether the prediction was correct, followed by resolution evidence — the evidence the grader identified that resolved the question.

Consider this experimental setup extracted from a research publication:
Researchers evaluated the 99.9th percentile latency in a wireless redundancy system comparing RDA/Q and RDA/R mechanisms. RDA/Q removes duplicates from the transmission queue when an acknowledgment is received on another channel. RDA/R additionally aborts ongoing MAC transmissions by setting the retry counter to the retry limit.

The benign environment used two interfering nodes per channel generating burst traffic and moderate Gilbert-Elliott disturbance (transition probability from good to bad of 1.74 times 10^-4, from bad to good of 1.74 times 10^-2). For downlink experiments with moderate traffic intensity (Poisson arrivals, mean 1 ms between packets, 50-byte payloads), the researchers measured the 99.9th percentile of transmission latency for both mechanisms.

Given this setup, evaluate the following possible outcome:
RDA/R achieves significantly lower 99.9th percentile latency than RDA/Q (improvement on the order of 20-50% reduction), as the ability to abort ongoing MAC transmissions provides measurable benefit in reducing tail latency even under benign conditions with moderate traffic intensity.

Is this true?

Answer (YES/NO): YES